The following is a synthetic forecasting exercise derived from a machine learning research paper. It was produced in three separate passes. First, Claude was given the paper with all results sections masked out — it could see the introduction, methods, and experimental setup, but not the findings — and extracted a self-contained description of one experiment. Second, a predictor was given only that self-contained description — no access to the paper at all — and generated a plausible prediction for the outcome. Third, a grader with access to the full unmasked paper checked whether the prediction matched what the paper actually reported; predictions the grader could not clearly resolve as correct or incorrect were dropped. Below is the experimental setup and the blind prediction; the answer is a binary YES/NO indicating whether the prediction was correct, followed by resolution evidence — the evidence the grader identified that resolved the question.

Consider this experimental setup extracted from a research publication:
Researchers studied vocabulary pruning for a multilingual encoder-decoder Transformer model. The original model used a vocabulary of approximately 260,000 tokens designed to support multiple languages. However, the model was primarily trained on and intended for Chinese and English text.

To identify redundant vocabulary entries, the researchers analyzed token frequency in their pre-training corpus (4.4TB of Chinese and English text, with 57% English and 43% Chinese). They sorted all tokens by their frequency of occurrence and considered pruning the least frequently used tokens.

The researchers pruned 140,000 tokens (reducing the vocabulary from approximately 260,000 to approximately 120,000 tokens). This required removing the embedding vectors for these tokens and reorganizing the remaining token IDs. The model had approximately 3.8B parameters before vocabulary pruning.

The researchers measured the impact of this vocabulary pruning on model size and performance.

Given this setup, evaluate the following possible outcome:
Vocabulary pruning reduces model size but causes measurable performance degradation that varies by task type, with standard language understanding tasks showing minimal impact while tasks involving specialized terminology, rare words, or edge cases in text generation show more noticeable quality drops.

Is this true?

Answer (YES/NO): NO